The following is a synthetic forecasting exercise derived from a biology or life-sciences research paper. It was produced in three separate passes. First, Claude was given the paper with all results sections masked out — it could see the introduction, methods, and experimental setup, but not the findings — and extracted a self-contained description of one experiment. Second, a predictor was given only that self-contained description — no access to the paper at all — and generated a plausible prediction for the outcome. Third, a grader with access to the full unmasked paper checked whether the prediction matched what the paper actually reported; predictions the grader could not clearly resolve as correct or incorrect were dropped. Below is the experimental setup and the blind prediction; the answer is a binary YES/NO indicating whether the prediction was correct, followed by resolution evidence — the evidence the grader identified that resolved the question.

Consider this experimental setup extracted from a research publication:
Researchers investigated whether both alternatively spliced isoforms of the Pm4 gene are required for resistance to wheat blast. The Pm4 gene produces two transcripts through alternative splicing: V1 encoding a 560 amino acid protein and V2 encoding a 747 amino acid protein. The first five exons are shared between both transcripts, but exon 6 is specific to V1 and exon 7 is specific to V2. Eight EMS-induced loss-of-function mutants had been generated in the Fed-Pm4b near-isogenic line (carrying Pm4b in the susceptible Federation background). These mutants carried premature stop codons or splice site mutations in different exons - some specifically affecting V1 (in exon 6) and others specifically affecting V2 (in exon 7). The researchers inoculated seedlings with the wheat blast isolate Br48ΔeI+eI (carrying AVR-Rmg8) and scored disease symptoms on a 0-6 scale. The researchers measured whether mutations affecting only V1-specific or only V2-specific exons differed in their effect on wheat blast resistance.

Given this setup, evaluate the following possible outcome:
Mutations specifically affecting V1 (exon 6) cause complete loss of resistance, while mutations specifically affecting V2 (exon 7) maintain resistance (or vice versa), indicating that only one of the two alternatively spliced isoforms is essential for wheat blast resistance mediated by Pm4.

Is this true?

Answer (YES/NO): NO